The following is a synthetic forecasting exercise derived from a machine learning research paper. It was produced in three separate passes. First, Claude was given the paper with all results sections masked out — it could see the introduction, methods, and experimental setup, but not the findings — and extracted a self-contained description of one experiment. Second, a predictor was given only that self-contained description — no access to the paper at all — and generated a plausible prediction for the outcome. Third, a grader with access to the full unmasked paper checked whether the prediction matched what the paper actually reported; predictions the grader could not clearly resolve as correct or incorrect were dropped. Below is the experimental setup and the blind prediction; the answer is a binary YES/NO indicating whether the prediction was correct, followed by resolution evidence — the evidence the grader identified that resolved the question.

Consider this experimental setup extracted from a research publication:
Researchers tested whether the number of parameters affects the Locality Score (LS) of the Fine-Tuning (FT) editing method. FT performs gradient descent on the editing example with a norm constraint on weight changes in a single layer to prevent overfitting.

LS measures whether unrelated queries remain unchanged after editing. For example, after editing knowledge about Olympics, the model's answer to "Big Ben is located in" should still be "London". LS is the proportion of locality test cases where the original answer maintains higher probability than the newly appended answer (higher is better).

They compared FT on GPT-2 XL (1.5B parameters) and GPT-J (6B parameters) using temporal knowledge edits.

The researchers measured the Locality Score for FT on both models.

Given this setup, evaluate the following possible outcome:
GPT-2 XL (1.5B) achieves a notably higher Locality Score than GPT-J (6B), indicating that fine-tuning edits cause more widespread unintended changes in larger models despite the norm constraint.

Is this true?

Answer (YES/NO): YES